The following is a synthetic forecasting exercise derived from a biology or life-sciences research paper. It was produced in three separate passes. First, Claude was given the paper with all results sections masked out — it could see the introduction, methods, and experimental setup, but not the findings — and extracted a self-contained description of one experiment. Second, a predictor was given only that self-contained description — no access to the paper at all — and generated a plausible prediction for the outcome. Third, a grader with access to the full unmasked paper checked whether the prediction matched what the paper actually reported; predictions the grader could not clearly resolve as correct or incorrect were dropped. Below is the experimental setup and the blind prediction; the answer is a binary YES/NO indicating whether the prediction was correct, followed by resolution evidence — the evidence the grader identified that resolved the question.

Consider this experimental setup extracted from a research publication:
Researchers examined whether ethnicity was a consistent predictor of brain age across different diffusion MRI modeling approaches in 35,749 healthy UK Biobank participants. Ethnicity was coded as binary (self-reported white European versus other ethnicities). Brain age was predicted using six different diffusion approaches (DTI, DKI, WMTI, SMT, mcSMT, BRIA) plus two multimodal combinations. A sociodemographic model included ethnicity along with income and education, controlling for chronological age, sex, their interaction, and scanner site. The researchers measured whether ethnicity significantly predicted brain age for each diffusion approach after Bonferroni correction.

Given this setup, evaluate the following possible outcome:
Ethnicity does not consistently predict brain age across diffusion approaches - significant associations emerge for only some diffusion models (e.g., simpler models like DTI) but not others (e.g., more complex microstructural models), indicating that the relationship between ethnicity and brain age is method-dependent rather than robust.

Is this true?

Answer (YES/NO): NO